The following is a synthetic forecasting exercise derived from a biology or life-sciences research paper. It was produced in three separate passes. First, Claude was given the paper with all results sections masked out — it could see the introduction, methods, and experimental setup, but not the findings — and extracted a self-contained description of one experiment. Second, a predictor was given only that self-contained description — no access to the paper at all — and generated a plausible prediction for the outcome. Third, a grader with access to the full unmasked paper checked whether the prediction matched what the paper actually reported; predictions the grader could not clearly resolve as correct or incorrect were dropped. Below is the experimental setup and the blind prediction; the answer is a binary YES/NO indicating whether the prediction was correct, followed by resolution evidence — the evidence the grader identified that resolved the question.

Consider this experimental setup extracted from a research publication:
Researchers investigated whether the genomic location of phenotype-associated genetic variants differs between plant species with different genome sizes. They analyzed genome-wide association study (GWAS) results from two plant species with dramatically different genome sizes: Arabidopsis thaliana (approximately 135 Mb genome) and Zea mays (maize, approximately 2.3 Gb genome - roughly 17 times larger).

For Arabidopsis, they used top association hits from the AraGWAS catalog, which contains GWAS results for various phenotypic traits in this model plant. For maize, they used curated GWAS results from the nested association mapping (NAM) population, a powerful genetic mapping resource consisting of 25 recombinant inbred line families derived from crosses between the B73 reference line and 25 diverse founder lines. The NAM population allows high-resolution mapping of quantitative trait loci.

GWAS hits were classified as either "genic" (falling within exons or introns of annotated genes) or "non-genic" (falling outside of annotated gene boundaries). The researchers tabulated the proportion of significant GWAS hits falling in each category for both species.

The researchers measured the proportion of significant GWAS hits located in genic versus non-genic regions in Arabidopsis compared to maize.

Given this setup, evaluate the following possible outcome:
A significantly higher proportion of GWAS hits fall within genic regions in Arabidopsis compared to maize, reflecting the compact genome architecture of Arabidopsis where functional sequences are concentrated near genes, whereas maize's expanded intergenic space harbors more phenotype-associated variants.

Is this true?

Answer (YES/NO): YES